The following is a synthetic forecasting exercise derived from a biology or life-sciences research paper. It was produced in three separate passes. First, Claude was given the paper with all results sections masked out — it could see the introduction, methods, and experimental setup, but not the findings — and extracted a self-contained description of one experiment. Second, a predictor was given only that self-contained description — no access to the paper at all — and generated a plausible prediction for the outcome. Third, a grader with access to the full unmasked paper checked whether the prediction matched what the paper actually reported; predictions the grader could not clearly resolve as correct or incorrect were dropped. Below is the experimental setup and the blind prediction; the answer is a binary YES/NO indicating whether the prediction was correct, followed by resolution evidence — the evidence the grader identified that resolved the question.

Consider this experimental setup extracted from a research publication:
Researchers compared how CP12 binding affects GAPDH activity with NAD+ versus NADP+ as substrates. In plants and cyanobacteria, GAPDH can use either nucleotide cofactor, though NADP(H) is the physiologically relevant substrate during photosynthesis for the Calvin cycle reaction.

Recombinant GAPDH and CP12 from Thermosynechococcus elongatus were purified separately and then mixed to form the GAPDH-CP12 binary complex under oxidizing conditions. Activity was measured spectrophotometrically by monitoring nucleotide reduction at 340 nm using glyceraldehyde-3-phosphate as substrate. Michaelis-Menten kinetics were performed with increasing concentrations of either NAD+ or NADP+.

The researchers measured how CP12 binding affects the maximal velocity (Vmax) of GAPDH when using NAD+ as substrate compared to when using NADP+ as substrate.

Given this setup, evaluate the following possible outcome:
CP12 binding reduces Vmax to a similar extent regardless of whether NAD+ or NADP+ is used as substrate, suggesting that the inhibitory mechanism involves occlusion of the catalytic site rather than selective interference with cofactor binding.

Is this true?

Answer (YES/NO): NO